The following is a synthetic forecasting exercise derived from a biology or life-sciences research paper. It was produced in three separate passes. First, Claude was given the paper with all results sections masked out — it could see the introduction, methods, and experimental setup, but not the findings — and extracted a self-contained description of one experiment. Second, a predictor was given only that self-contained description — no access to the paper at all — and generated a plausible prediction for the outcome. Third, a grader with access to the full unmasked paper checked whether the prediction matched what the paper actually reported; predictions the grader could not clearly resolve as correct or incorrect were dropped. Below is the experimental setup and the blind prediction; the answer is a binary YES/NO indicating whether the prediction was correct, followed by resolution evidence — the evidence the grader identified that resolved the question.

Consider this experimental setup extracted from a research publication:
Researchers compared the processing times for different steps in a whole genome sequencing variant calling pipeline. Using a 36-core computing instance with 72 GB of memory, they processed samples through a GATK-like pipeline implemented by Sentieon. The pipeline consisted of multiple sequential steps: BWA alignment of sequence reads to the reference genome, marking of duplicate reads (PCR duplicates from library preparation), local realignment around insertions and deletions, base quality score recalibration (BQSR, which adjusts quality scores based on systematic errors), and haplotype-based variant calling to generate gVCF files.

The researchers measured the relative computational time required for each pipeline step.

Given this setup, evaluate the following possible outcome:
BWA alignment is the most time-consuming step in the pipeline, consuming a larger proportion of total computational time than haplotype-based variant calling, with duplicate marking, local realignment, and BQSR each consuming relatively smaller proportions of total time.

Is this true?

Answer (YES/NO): YES